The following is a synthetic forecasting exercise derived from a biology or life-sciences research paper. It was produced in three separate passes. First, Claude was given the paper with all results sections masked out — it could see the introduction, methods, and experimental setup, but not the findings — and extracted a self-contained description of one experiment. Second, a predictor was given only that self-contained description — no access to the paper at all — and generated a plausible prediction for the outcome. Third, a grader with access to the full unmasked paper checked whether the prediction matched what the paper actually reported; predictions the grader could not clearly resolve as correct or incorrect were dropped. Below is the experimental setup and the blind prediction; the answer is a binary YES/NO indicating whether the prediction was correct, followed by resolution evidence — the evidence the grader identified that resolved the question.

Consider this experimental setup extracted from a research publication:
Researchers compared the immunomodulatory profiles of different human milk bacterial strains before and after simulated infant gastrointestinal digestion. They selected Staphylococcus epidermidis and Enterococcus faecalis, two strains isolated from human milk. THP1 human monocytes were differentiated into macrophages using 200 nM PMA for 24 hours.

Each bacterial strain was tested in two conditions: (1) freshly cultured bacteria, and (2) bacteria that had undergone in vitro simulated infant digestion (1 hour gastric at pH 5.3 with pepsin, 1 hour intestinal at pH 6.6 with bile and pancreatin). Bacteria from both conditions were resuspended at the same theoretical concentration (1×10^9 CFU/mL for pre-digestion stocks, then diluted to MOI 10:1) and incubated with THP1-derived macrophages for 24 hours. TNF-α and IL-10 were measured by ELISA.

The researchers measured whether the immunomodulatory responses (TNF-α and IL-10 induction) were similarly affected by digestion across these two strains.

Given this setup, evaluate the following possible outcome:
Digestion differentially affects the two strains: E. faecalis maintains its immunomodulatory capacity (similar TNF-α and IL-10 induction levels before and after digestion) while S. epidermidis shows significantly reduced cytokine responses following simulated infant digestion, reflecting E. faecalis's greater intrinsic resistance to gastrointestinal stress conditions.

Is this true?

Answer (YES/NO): NO